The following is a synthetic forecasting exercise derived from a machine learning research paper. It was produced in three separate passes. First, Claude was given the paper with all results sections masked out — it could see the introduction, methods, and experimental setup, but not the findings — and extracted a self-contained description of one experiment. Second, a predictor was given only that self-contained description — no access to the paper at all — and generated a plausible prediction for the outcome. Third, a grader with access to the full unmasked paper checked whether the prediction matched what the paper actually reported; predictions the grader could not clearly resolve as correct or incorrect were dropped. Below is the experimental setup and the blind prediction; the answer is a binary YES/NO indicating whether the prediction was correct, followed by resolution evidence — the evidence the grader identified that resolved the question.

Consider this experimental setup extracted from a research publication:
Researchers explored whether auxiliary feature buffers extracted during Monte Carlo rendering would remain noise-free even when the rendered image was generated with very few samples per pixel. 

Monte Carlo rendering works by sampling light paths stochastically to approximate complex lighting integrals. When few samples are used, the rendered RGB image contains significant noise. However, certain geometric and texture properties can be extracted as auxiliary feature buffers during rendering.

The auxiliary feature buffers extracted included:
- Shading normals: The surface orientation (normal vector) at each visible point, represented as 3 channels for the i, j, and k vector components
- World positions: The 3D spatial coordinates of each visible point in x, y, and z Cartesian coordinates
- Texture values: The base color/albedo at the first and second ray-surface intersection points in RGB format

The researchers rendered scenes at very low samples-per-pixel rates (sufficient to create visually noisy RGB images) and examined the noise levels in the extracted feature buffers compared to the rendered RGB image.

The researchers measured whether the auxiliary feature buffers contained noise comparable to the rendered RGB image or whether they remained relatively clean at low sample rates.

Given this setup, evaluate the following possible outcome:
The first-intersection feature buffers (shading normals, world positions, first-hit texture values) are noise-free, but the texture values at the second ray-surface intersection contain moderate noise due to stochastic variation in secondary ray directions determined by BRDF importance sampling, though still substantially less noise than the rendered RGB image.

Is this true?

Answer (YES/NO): NO